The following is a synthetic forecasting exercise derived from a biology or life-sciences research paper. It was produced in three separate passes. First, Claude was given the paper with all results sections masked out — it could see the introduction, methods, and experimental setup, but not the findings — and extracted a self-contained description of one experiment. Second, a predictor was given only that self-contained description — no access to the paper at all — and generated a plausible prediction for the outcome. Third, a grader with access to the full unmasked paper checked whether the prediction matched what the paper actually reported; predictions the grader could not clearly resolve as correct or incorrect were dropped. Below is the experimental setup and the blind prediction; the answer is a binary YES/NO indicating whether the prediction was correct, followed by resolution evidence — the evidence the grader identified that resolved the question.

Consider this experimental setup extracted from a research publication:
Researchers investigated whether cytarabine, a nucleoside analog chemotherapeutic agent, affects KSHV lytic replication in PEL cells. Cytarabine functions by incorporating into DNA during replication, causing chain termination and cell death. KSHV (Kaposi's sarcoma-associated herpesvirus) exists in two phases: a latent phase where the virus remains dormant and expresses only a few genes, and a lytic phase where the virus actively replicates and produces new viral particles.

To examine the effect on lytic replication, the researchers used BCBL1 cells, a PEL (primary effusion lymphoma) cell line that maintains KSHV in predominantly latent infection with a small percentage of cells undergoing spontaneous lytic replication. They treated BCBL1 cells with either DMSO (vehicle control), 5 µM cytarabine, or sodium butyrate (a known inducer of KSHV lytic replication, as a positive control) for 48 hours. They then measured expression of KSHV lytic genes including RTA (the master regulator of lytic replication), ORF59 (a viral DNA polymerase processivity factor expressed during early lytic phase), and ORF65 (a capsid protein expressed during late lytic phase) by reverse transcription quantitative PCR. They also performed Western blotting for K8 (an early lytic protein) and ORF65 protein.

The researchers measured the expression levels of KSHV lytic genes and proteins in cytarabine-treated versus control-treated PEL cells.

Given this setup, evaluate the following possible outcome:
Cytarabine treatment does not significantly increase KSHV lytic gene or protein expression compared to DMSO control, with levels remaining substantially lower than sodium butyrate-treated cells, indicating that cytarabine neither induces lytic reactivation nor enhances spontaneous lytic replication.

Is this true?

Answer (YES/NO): YES